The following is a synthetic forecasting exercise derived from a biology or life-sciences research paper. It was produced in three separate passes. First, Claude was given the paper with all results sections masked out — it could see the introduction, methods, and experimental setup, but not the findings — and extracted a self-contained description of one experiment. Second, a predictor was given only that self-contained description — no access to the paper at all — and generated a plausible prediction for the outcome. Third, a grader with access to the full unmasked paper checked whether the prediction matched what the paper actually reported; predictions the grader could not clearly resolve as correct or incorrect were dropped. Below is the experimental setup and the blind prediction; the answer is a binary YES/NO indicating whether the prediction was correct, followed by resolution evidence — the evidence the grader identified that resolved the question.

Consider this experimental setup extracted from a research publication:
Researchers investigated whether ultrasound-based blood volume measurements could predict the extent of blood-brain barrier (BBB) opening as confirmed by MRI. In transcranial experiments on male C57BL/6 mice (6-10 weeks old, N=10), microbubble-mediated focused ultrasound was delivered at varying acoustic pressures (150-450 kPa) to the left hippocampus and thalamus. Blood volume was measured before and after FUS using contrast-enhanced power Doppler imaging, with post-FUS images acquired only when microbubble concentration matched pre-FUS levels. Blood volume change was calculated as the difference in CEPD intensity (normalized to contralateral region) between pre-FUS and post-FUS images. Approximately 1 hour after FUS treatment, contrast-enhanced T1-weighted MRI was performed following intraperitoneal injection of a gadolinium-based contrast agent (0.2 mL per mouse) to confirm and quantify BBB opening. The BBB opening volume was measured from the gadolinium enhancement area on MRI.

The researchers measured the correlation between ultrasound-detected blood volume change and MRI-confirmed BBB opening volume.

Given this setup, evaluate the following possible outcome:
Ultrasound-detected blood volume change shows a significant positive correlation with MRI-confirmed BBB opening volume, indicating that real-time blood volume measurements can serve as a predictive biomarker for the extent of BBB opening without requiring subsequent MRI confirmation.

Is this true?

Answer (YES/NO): NO